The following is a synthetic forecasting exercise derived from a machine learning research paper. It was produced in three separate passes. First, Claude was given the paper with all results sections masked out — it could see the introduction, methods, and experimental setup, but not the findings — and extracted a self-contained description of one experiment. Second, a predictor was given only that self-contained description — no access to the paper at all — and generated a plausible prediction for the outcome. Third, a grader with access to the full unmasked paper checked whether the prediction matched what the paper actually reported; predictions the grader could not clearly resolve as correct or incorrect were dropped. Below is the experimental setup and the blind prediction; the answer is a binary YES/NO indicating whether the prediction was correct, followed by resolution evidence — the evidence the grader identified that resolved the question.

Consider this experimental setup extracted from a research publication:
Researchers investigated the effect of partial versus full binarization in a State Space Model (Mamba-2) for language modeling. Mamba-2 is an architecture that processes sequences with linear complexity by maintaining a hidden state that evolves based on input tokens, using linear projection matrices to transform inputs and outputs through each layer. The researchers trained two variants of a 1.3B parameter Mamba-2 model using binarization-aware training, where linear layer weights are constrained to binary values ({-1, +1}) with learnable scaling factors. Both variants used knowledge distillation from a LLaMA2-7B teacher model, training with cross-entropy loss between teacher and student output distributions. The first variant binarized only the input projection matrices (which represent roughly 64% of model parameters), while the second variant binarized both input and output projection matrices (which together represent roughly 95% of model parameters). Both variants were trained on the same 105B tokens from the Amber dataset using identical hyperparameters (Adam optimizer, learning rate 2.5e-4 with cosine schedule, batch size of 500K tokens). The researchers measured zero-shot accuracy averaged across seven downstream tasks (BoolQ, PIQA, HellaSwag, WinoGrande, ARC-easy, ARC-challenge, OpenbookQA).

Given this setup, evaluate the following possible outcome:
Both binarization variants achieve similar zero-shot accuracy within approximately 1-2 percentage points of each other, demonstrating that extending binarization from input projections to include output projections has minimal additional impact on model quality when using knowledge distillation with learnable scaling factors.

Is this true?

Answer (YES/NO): YES